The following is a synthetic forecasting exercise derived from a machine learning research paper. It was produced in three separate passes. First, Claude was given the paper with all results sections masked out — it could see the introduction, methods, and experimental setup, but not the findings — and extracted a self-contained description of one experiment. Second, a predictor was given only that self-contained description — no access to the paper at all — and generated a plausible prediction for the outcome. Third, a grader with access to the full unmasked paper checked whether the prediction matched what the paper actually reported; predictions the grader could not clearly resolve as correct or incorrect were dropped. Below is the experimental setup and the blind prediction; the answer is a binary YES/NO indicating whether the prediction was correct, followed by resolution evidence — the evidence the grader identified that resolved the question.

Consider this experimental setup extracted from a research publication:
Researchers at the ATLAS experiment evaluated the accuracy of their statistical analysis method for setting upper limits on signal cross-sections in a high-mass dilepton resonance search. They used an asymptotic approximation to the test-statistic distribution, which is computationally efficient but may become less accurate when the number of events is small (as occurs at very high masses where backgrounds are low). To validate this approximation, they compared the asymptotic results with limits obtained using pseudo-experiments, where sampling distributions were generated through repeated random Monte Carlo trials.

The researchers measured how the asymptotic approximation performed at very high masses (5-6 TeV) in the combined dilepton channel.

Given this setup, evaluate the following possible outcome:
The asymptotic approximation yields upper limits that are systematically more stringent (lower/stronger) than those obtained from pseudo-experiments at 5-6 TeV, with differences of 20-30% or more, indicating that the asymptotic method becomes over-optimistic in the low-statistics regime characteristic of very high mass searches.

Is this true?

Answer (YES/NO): YES